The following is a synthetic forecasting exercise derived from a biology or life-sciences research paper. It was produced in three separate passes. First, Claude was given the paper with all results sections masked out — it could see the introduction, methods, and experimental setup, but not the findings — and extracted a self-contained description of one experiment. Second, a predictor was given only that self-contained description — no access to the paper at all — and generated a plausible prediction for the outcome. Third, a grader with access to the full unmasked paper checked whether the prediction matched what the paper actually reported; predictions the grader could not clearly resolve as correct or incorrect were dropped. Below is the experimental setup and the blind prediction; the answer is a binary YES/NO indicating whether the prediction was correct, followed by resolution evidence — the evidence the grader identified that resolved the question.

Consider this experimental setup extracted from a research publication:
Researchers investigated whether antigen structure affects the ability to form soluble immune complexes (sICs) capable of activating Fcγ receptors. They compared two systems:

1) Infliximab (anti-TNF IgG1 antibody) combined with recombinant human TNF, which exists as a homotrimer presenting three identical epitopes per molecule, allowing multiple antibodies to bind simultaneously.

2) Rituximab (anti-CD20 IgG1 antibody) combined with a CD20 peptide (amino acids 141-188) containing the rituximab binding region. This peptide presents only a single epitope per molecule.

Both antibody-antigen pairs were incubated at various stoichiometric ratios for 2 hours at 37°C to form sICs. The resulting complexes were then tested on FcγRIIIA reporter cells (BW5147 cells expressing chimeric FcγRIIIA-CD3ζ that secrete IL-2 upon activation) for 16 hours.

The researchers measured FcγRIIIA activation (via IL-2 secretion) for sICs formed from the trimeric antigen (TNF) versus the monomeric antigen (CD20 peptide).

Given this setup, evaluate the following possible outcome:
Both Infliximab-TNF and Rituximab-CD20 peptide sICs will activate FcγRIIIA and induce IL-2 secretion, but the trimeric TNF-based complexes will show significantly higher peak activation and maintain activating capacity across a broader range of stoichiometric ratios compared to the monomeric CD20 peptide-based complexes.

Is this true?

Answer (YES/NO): NO